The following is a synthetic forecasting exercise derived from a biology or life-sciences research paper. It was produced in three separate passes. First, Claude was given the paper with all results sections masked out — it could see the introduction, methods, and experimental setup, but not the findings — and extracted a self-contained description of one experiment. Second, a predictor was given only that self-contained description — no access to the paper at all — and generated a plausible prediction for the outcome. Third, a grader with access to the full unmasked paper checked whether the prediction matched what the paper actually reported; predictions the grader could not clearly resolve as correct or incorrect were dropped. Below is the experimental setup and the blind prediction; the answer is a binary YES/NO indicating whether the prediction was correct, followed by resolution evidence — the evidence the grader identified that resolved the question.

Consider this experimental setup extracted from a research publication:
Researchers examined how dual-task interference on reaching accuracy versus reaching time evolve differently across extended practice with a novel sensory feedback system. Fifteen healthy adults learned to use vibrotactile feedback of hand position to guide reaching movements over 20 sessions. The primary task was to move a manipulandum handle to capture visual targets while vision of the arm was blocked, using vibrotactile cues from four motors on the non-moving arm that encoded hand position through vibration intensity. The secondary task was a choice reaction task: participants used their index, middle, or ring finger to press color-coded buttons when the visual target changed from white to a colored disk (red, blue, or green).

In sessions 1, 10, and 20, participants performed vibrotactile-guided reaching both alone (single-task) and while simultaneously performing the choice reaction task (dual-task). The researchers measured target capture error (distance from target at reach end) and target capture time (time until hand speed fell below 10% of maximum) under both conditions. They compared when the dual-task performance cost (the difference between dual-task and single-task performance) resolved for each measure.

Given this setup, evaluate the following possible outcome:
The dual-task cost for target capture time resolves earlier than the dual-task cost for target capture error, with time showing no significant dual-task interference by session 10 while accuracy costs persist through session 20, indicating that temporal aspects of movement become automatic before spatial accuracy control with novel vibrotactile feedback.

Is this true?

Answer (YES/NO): NO